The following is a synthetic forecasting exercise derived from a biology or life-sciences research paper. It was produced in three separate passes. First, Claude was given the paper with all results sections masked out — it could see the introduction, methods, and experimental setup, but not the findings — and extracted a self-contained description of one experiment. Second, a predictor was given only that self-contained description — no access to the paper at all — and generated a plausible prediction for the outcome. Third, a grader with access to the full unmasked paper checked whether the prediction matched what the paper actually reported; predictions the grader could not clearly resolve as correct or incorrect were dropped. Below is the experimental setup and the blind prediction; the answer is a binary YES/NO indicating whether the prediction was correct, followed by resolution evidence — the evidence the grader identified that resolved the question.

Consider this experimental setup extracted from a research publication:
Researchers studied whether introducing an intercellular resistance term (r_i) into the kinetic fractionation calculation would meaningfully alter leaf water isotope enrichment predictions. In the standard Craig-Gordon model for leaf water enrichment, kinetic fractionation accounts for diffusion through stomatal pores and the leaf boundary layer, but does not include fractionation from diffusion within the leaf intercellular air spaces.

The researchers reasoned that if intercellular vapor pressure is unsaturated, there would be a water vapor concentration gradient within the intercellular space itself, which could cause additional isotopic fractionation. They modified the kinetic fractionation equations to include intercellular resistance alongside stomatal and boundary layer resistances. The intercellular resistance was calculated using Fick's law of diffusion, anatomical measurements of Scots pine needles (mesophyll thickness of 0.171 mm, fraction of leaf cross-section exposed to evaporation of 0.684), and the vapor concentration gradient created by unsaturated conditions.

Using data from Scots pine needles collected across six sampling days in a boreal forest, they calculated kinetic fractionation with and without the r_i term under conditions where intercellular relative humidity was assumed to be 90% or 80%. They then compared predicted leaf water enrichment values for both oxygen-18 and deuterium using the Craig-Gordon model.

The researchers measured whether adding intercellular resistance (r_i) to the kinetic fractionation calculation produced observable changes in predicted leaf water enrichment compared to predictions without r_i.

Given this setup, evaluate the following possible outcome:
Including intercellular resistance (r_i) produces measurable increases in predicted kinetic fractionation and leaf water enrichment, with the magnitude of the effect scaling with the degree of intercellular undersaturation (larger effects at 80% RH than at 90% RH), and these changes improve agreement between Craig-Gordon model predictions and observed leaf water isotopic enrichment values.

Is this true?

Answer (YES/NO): NO